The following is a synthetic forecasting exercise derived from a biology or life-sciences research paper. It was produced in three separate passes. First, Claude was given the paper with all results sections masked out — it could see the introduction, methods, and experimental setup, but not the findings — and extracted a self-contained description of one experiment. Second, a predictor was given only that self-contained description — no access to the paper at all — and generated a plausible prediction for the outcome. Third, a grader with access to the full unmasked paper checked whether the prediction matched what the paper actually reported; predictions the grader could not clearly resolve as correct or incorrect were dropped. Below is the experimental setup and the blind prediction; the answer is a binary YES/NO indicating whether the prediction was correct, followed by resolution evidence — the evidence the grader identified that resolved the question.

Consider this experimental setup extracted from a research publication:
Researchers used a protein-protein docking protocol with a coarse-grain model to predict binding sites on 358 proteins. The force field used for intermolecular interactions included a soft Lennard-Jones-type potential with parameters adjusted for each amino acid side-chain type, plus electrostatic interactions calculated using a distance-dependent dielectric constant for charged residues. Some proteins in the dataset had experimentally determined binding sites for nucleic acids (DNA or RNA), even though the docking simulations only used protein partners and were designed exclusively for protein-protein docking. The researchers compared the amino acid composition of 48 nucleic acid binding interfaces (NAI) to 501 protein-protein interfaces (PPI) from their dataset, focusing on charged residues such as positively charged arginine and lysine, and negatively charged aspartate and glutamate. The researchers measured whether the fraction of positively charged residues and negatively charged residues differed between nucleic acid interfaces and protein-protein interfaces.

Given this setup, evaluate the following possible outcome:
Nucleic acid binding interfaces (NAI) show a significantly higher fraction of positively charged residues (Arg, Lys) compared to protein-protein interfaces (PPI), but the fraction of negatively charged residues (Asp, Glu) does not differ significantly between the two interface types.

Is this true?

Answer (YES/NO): NO